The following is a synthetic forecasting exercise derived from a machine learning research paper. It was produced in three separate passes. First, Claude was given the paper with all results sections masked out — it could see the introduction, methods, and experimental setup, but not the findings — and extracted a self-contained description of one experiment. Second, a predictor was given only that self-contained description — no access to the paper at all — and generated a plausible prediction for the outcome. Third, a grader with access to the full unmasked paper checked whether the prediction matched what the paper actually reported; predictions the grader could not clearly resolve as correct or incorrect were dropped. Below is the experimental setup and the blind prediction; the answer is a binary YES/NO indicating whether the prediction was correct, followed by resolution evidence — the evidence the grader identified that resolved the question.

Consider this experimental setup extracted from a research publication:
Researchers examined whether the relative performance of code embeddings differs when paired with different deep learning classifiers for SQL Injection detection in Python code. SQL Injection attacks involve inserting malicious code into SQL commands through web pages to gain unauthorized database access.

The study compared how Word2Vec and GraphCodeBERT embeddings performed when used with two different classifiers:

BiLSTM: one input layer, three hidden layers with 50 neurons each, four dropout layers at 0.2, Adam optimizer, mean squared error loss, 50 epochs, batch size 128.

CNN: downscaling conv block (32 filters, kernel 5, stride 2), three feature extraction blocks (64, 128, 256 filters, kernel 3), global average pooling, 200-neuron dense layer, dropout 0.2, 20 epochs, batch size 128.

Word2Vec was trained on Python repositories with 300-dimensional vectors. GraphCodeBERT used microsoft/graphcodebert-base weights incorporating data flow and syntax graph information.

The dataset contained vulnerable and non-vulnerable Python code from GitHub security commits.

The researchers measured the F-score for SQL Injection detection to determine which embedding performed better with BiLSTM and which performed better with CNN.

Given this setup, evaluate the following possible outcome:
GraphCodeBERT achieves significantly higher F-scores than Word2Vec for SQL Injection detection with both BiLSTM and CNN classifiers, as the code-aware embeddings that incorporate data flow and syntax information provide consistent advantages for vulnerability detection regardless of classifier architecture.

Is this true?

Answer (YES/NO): NO